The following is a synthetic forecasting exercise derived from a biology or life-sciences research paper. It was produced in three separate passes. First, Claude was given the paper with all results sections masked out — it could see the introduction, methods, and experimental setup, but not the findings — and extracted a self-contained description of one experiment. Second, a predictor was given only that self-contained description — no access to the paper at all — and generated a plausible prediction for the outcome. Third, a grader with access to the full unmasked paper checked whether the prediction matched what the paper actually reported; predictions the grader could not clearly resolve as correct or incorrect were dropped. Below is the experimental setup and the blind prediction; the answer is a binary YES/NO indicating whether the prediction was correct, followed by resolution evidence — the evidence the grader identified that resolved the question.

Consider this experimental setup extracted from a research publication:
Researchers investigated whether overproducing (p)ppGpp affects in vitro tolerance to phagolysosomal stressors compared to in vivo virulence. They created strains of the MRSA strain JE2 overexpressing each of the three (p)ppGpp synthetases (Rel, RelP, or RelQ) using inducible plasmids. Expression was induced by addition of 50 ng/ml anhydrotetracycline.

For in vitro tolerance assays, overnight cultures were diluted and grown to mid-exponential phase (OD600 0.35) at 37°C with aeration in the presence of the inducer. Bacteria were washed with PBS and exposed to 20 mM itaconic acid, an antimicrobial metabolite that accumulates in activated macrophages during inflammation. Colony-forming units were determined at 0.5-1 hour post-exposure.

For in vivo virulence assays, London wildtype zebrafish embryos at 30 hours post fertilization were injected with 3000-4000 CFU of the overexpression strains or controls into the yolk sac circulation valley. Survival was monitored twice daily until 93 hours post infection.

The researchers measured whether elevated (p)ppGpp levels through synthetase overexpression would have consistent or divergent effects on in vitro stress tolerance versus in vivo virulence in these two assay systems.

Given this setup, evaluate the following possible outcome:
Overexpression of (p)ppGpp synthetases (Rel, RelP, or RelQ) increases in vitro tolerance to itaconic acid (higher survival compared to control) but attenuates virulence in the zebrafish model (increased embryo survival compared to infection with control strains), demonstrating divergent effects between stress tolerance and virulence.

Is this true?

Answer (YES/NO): YES